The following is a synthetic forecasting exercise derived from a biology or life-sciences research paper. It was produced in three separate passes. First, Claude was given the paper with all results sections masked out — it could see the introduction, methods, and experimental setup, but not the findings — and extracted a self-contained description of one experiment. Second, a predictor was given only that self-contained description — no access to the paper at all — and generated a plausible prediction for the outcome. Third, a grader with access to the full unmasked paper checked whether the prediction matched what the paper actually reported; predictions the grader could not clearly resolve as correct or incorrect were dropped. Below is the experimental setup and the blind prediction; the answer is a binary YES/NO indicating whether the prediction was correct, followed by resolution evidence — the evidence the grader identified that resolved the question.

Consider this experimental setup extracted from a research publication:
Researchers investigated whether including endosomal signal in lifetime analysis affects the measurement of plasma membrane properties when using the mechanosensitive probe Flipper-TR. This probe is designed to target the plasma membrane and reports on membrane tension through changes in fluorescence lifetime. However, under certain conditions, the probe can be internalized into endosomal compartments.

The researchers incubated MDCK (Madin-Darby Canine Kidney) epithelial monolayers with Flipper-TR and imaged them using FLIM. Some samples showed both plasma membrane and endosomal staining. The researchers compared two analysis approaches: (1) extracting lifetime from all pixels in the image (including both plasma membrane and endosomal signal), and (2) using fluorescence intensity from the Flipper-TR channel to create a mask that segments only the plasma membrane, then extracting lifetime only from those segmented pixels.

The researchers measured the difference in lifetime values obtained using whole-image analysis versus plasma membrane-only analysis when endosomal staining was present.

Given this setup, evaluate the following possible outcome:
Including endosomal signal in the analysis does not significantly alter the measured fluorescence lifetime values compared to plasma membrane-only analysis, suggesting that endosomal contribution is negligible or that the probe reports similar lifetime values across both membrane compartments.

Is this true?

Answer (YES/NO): NO